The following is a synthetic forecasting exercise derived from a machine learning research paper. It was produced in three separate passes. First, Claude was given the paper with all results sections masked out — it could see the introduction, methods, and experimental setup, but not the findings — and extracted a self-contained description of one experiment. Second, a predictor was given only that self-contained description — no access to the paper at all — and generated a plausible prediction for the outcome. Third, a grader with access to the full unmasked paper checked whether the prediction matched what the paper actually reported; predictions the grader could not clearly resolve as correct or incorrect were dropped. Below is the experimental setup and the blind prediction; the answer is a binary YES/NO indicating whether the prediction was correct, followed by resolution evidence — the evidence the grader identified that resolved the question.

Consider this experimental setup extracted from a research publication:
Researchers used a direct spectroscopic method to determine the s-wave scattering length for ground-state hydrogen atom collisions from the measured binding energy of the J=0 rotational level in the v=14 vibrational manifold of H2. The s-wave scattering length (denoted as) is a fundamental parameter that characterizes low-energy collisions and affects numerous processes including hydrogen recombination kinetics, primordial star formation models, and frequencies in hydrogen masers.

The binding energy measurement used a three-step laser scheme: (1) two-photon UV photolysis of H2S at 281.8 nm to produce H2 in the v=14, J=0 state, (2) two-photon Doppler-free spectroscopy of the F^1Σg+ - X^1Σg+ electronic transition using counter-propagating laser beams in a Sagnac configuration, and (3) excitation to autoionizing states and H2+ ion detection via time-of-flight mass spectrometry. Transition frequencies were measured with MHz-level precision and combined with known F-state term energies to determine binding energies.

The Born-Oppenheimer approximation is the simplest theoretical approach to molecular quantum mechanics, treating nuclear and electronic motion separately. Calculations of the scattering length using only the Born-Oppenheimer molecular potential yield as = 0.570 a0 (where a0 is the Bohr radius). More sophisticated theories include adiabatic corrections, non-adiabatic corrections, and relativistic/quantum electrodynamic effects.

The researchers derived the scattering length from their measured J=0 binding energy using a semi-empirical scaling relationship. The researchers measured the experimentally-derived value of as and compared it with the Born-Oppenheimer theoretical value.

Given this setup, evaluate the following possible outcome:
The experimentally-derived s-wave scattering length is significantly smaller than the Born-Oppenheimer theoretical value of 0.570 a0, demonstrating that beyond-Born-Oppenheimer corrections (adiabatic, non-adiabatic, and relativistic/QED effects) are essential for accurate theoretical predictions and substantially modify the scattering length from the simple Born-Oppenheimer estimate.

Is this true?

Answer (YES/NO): YES